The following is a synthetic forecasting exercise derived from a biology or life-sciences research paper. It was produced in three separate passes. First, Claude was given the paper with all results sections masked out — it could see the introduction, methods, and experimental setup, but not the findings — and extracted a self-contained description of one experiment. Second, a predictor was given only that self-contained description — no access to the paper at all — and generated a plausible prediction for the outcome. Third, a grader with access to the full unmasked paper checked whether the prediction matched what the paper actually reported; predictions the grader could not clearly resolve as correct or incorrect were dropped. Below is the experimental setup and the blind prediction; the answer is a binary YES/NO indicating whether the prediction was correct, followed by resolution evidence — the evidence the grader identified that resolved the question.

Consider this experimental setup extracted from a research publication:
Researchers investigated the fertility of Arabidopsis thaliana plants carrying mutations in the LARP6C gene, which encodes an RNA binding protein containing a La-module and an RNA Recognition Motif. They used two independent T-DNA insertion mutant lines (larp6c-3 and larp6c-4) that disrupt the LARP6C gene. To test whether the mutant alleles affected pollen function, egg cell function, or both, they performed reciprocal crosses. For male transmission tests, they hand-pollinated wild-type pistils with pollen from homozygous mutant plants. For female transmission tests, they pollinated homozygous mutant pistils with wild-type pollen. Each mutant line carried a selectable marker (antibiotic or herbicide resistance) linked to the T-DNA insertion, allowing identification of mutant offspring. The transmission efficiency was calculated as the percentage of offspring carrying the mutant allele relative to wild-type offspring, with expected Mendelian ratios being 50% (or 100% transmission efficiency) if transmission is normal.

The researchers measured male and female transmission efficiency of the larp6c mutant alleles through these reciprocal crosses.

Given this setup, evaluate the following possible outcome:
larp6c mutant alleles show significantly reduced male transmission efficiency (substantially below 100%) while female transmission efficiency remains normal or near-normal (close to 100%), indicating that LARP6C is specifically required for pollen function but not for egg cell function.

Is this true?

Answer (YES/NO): YES